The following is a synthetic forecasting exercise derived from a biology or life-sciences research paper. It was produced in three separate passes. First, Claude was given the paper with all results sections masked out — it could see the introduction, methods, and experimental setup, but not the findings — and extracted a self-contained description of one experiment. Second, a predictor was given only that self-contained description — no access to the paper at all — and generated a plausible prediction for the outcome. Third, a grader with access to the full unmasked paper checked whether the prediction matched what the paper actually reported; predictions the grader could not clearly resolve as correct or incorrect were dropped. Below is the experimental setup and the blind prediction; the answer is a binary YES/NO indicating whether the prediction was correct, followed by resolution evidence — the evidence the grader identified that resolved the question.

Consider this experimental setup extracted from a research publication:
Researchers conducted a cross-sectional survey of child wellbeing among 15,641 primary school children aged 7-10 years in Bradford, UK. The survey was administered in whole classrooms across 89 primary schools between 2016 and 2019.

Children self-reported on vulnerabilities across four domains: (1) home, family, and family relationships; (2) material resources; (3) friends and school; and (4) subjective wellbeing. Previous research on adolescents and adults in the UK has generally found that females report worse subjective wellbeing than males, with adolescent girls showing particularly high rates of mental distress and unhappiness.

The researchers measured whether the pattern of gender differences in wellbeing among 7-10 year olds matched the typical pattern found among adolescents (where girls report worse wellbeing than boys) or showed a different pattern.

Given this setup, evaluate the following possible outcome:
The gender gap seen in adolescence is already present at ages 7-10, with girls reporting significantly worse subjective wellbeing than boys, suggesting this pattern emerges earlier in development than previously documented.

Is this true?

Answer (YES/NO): NO